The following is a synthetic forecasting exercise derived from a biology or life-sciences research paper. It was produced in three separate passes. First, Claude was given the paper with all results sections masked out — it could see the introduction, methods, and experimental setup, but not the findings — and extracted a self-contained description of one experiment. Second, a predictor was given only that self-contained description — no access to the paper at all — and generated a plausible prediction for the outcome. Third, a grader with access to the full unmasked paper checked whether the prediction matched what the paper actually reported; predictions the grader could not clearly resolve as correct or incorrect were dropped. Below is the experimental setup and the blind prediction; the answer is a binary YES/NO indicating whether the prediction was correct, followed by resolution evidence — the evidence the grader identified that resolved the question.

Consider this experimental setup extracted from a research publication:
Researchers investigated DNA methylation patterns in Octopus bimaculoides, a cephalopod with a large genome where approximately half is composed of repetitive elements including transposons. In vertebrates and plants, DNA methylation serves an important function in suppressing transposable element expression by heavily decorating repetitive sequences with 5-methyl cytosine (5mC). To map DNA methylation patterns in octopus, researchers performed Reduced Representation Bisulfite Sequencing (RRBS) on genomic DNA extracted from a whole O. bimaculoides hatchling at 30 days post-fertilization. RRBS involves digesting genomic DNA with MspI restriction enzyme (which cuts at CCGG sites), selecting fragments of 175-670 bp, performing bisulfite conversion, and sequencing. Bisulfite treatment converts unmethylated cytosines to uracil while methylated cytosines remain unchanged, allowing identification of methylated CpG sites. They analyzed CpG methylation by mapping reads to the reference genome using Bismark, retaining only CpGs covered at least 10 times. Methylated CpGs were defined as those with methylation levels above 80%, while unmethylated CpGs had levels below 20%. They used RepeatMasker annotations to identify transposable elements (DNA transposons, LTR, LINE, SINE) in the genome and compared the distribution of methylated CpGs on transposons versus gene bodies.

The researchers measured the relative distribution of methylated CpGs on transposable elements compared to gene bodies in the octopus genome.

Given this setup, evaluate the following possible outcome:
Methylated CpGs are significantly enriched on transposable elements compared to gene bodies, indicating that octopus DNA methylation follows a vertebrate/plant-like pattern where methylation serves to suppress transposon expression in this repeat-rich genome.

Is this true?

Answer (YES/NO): NO